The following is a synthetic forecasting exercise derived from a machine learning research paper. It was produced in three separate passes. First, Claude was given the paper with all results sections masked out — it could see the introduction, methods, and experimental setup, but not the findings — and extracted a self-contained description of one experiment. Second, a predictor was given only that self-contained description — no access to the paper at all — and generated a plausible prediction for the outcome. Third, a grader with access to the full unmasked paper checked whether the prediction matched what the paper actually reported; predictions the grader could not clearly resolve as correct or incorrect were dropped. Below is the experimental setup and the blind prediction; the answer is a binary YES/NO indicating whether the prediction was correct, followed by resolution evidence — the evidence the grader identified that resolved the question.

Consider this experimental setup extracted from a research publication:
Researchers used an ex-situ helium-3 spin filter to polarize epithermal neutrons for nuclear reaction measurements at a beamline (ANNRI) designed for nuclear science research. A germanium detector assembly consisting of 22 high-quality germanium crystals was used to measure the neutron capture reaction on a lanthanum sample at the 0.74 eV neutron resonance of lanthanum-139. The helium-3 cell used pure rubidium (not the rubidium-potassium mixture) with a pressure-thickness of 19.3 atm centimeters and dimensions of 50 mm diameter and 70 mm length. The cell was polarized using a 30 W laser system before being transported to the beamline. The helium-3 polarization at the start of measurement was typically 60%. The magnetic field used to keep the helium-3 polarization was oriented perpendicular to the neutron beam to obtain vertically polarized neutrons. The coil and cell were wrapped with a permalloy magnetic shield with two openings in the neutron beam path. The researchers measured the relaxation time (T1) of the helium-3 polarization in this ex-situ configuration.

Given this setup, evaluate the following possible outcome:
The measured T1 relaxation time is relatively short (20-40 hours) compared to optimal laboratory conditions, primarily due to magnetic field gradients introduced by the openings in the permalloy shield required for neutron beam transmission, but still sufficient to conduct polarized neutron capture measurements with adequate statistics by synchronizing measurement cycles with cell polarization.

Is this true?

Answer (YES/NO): NO